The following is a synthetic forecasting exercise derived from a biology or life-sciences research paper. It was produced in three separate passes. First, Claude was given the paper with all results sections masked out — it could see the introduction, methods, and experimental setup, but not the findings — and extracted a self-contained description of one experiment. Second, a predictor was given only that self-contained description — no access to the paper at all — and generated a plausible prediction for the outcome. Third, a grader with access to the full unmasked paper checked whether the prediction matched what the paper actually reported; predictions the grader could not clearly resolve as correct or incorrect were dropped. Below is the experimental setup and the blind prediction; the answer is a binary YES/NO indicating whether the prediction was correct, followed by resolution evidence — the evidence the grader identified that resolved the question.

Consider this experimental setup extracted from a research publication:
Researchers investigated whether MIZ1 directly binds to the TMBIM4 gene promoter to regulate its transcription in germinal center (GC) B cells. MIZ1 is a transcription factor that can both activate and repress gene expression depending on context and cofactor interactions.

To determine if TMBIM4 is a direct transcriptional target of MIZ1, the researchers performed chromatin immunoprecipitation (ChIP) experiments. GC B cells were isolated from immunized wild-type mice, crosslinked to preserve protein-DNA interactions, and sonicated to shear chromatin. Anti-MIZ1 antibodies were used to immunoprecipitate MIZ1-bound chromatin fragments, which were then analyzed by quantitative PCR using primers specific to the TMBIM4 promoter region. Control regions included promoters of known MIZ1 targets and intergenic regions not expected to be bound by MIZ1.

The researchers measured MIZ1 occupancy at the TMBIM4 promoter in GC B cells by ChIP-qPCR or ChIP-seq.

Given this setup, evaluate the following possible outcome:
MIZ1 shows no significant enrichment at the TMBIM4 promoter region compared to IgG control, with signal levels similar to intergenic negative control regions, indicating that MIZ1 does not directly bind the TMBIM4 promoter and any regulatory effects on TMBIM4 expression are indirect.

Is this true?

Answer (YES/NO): NO